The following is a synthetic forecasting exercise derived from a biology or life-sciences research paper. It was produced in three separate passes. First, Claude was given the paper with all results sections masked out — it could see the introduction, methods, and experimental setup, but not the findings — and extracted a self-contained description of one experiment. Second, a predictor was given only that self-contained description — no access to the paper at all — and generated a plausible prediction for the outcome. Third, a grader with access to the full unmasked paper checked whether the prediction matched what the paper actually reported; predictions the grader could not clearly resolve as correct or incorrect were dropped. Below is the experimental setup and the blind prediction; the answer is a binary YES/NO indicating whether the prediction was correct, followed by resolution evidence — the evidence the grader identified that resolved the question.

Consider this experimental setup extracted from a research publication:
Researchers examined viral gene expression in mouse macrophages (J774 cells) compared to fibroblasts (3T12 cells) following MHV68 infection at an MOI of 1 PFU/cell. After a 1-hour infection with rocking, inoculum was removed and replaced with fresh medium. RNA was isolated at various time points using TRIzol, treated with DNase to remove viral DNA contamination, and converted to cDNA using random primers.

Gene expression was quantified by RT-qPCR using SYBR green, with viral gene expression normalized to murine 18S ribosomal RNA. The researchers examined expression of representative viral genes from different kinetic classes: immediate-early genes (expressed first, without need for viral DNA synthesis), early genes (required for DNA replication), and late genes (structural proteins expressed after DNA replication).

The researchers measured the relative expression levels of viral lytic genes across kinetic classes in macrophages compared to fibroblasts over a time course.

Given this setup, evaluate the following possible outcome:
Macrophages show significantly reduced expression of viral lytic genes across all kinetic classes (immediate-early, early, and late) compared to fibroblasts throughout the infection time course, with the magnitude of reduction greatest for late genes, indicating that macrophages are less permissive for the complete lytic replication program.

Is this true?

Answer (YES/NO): YES